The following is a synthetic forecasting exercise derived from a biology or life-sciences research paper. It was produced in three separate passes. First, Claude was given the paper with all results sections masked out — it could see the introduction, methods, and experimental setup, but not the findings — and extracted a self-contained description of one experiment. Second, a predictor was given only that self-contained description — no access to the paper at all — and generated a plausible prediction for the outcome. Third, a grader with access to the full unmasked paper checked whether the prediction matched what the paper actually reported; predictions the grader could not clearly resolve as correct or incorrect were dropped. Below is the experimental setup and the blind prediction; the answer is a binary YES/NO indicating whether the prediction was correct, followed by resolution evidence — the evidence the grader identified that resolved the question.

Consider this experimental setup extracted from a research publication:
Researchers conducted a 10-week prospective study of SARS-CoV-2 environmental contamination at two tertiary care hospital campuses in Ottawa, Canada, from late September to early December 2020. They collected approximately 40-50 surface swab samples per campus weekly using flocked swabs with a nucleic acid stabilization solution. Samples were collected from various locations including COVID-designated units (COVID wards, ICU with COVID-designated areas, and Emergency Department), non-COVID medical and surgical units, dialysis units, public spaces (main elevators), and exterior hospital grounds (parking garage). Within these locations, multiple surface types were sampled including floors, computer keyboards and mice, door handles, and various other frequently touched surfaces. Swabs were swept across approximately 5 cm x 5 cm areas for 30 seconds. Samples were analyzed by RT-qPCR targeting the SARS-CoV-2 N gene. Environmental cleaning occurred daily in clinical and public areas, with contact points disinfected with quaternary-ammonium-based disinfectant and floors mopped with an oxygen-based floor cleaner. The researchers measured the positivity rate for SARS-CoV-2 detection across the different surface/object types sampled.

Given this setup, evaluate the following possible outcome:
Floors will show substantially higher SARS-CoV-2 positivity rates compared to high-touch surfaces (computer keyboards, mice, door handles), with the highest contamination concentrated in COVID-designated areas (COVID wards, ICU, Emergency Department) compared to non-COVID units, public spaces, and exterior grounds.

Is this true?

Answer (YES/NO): YES